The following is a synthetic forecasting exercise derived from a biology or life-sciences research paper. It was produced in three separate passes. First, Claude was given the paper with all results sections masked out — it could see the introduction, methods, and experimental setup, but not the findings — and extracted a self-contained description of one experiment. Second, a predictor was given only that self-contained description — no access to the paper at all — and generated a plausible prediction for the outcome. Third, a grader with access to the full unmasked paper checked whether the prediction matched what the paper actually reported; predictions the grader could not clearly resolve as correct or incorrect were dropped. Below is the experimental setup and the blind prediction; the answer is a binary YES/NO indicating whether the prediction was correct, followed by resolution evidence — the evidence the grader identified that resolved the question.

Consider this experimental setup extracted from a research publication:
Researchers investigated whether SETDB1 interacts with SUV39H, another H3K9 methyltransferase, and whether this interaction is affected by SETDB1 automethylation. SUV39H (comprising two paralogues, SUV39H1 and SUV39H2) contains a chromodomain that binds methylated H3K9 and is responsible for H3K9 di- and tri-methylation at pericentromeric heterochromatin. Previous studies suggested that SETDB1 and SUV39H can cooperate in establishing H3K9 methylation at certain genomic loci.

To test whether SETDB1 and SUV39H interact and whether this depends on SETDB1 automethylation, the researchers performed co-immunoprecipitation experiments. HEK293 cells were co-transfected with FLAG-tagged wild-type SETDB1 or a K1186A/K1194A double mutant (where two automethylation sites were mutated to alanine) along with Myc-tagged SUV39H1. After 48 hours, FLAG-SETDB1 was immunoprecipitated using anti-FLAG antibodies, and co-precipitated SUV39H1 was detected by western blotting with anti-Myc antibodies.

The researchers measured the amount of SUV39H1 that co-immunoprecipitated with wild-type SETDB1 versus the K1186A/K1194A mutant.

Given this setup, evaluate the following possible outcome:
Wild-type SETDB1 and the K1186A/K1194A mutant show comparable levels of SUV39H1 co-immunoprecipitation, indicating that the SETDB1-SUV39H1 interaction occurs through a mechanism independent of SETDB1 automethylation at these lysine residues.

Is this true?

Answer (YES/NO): NO